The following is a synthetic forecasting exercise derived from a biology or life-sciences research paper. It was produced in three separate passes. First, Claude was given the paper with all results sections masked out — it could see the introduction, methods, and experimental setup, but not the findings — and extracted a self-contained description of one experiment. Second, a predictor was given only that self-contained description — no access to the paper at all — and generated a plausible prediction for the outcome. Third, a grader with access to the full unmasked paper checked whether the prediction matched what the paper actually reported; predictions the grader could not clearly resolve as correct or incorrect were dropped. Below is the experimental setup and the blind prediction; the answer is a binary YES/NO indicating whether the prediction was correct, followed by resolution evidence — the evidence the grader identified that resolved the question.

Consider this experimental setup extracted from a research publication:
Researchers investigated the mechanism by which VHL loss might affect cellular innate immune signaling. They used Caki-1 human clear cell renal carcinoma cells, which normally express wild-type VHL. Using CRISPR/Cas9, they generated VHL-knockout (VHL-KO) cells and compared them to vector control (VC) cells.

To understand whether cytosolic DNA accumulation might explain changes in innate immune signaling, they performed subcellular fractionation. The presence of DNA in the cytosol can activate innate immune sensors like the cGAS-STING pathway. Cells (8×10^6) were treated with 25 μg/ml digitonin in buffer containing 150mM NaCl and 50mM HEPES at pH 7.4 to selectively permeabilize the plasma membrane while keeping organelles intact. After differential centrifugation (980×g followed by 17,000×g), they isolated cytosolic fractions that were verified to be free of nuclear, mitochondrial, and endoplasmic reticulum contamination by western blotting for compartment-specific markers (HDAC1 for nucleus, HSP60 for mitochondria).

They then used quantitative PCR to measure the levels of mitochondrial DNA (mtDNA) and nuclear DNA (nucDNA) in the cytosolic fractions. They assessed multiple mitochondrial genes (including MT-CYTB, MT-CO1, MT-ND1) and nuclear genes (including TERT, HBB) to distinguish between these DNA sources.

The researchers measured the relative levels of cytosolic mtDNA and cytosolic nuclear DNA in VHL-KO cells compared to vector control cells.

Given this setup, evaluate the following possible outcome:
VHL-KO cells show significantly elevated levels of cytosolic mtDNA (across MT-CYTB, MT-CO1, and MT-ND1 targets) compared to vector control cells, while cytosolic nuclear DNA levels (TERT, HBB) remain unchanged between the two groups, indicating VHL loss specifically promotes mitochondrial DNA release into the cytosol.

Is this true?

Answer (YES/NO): YES